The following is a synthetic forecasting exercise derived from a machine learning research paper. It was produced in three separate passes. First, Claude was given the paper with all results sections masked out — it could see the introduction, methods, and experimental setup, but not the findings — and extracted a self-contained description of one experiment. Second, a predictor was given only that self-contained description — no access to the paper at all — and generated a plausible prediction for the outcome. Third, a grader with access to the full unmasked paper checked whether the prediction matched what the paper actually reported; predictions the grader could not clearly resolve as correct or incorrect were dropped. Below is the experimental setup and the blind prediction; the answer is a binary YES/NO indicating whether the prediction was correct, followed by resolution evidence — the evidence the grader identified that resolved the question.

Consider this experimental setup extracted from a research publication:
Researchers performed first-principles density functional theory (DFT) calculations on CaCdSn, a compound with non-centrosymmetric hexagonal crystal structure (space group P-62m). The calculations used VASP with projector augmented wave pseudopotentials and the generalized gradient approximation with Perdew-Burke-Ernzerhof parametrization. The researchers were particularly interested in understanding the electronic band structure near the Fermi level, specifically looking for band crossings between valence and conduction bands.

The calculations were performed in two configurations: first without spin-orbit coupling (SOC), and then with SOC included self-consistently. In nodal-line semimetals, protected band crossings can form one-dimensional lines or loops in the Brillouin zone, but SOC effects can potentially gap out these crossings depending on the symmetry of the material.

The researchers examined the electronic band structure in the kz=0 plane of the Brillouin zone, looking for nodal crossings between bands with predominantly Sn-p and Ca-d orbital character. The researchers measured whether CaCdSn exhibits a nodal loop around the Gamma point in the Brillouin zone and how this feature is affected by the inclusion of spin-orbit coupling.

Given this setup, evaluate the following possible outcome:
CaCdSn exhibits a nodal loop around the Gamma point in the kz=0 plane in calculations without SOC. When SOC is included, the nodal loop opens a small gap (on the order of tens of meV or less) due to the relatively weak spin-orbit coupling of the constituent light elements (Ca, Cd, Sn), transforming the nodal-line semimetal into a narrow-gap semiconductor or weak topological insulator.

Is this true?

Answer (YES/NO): NO